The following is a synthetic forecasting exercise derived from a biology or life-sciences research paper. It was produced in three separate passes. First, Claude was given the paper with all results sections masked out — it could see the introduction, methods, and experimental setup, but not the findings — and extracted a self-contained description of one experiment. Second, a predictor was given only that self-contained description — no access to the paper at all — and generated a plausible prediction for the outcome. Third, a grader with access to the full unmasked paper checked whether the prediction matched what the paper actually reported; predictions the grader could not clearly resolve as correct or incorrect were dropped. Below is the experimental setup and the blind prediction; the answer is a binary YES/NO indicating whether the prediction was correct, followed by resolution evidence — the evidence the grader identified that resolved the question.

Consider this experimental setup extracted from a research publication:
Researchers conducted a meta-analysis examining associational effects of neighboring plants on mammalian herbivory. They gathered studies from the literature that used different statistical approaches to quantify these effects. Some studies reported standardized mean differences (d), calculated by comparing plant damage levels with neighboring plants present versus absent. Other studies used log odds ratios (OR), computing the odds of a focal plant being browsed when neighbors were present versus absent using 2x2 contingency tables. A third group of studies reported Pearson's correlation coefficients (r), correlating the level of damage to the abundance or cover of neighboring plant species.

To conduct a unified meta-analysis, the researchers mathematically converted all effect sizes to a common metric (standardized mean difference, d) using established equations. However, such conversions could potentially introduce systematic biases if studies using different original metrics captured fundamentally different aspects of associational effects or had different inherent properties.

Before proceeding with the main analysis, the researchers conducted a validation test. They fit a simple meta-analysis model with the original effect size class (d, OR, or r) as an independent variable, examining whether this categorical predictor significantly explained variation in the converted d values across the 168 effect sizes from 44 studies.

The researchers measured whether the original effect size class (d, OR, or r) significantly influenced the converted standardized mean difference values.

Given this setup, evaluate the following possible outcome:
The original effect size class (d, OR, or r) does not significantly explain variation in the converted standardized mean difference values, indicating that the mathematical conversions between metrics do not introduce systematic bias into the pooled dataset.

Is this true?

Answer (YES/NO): YES